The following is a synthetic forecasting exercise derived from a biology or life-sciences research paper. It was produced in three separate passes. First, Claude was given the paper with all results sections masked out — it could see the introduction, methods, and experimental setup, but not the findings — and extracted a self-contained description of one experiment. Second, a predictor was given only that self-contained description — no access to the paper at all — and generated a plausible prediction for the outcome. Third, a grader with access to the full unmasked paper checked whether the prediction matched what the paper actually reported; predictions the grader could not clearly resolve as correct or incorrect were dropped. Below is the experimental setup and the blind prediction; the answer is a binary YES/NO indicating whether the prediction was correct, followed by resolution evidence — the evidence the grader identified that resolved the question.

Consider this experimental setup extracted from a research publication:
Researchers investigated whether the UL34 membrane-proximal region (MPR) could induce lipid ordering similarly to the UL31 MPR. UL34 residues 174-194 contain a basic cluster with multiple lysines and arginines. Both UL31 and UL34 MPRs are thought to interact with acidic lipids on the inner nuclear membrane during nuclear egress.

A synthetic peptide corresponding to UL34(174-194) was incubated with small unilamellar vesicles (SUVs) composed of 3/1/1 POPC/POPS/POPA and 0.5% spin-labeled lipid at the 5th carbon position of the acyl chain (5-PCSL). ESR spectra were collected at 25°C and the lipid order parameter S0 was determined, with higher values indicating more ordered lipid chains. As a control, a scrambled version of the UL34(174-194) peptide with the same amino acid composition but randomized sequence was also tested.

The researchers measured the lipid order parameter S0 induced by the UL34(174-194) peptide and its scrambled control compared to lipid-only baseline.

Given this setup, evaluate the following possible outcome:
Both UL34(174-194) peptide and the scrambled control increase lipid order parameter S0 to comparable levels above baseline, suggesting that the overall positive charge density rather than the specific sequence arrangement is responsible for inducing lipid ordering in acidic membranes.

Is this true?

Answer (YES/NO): NO